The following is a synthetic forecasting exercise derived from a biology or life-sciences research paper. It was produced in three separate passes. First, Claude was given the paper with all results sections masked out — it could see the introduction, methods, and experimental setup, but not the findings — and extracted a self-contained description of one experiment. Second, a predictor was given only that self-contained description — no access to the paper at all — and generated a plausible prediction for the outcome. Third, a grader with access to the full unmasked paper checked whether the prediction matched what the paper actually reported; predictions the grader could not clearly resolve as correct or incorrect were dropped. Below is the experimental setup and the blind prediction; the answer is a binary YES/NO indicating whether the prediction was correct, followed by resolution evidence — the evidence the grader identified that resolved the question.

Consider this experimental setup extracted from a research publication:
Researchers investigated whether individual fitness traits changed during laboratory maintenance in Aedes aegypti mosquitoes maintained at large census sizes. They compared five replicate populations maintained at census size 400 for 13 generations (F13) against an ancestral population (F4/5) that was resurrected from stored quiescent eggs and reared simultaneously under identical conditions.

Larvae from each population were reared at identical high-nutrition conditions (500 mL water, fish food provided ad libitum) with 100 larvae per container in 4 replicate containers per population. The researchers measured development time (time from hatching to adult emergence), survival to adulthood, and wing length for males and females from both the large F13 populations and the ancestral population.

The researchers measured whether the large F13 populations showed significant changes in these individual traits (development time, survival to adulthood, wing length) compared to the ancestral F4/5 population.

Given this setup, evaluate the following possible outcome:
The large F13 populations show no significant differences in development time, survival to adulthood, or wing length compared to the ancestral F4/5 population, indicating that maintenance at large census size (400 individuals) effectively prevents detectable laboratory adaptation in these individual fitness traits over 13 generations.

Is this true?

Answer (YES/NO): NO